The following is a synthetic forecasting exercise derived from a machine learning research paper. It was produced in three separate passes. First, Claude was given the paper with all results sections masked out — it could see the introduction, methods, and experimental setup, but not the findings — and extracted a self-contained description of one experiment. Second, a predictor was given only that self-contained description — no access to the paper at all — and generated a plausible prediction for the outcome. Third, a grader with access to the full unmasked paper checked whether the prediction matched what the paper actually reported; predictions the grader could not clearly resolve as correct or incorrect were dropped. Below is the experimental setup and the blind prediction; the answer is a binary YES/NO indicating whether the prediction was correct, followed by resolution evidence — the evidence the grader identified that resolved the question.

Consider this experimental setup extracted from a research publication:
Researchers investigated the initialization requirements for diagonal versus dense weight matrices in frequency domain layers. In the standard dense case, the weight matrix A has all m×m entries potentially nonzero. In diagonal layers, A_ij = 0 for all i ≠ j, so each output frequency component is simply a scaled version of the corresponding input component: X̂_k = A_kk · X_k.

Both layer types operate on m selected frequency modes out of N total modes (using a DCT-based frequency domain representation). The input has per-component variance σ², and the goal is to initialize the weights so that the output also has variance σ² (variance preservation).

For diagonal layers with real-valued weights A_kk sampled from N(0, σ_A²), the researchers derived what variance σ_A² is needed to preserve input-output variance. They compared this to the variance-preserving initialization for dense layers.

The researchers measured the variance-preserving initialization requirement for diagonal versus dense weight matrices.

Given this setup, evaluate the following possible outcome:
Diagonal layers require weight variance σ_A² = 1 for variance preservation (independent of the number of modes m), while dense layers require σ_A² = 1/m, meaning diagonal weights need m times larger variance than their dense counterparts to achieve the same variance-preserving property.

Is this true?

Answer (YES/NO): NO